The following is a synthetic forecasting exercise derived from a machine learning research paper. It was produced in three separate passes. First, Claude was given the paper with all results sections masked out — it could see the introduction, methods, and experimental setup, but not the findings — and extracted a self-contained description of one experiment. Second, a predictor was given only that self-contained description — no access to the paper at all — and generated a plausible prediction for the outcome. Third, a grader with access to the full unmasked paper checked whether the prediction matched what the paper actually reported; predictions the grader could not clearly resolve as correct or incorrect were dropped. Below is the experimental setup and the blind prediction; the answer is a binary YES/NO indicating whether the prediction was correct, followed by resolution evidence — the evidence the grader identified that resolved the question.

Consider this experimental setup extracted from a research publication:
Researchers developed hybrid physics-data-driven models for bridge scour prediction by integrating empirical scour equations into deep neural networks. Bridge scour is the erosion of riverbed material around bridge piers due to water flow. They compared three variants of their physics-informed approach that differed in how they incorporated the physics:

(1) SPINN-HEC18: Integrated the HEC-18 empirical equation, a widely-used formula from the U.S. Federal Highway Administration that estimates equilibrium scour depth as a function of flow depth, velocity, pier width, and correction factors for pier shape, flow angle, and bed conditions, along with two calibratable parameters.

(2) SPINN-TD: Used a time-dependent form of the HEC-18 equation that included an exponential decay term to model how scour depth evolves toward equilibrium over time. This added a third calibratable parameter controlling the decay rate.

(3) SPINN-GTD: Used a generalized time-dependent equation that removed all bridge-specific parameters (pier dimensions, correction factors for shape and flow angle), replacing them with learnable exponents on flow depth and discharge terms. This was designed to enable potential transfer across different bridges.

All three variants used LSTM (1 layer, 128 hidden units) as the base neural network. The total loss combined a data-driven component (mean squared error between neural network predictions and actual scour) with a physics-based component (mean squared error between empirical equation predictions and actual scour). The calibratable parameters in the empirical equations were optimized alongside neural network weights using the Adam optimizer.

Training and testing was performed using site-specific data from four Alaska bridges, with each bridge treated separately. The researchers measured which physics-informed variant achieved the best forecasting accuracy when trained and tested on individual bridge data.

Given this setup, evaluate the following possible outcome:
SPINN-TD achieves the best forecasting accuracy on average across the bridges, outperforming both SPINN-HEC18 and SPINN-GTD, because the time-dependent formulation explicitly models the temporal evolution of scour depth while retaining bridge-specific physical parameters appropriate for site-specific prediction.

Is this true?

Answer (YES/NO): YES